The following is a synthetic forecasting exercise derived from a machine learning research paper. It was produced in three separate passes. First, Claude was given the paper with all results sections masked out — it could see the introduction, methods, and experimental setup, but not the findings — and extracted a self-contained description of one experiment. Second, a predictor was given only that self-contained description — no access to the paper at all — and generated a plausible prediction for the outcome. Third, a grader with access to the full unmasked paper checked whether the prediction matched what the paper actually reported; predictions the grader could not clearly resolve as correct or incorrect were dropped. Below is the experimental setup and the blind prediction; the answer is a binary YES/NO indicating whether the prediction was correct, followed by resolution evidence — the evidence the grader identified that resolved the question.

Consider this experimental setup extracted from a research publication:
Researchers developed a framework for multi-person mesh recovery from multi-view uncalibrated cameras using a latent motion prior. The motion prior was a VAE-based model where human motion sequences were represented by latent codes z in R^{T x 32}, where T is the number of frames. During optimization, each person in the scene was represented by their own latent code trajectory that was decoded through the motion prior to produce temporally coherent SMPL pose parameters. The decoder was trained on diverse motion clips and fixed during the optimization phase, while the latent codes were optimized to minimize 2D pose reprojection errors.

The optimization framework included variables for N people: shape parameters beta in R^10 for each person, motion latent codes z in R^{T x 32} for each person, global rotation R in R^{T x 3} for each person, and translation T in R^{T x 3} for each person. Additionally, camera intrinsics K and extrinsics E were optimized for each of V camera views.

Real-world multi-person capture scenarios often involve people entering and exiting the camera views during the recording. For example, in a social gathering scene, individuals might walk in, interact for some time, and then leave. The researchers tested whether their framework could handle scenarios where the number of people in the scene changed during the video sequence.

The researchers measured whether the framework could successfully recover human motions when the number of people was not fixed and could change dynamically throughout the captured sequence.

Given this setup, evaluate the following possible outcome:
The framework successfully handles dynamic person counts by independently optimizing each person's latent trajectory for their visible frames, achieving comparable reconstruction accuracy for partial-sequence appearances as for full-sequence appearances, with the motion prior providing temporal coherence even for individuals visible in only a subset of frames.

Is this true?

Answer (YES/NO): NO